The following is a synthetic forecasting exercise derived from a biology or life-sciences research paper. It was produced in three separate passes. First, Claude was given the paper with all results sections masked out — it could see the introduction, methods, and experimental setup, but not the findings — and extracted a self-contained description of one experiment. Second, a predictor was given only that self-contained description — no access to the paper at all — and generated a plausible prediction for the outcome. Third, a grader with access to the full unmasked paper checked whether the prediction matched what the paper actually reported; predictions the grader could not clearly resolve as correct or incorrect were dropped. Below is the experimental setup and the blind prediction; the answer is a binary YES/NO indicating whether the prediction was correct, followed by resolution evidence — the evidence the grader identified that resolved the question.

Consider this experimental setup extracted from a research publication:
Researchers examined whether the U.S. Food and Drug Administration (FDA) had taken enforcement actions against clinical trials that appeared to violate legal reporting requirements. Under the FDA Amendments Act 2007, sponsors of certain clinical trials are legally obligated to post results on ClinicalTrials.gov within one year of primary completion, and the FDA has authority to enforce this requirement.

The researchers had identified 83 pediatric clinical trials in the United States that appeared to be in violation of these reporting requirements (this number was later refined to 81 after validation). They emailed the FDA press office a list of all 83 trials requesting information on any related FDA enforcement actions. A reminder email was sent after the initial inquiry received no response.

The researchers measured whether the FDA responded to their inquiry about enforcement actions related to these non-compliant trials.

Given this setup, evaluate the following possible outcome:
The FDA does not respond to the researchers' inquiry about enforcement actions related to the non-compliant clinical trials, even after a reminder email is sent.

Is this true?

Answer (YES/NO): YES